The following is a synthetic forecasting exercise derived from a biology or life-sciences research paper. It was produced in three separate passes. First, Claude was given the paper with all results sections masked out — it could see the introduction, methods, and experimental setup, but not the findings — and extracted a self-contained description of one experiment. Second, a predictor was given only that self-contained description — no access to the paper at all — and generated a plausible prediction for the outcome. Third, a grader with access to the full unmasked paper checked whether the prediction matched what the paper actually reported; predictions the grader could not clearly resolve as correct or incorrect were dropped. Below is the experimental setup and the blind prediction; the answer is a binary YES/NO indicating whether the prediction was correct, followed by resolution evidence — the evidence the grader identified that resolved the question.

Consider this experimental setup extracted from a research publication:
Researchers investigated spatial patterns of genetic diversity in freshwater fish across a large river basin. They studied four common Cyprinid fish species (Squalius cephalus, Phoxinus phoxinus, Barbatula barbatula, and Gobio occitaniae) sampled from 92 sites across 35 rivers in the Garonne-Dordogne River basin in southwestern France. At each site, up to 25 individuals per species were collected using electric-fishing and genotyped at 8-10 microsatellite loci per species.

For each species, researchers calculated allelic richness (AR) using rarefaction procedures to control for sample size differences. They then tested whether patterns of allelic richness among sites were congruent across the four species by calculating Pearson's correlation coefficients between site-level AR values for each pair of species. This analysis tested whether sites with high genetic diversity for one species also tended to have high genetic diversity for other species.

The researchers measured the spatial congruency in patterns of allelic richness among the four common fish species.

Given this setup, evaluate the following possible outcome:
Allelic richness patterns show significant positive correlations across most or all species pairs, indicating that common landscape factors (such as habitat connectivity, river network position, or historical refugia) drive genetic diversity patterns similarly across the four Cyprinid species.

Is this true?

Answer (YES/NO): NO